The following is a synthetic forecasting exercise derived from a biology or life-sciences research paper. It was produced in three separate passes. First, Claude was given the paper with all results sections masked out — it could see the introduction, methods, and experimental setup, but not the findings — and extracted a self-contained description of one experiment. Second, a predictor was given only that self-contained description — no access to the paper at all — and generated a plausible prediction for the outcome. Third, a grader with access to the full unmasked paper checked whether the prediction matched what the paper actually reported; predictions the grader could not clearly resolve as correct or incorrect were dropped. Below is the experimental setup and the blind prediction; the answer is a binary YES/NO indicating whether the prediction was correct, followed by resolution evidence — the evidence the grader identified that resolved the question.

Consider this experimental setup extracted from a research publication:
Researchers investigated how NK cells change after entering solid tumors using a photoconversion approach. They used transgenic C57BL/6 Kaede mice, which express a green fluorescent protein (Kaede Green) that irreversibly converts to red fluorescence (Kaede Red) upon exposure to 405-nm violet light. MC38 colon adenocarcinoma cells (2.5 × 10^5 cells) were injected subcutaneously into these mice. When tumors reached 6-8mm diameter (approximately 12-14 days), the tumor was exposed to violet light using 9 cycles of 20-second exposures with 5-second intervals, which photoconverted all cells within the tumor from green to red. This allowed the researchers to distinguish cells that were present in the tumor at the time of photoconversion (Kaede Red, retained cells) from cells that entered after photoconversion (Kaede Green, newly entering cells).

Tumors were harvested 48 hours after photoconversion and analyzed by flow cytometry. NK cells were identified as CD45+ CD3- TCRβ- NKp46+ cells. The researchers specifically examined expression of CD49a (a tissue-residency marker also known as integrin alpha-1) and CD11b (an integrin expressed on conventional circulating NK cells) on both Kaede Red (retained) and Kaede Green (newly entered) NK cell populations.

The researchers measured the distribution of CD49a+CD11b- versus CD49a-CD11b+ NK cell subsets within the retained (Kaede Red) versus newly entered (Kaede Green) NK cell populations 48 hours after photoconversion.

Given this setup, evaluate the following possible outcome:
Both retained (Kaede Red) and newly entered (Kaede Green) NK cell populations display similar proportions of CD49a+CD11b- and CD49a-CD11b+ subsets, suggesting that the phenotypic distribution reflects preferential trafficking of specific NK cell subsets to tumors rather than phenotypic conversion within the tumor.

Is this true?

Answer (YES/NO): NO